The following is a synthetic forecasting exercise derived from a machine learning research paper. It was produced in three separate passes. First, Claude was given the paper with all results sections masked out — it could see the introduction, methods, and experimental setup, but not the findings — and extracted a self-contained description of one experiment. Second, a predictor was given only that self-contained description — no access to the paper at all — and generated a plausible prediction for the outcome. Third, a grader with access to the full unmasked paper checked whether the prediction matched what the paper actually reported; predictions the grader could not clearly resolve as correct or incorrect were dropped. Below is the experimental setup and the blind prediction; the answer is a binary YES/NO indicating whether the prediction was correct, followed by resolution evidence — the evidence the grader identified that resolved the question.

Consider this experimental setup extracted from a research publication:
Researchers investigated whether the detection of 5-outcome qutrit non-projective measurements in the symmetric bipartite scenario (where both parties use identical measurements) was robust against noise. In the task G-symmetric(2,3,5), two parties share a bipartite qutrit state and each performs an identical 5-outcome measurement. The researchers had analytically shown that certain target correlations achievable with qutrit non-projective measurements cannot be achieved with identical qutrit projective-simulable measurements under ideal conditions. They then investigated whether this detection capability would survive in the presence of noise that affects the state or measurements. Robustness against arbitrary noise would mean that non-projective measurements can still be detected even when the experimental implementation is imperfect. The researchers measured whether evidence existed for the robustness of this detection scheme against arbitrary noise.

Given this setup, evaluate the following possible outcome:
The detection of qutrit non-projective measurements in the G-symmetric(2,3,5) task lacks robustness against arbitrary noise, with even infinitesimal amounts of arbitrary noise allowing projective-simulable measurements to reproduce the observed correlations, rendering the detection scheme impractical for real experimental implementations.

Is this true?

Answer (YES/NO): NO